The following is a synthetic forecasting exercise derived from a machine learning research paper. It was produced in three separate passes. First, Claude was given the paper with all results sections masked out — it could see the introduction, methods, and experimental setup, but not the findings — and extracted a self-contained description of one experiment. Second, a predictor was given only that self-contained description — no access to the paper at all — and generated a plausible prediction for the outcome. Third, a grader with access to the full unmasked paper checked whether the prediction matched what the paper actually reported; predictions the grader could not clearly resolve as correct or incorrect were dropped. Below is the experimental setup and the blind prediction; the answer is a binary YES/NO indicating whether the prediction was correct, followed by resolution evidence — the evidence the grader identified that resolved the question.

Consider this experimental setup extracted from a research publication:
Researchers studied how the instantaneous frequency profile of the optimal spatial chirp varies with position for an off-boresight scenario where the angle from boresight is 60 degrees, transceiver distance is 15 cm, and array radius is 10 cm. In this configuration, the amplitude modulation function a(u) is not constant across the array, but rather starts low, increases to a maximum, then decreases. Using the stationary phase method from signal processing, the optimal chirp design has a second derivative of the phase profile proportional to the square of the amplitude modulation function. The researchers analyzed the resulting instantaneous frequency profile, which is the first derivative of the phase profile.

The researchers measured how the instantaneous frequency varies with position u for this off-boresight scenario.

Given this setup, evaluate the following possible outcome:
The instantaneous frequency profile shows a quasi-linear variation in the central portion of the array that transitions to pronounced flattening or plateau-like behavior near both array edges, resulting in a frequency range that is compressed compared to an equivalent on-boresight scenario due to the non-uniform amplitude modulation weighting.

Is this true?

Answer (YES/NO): NO